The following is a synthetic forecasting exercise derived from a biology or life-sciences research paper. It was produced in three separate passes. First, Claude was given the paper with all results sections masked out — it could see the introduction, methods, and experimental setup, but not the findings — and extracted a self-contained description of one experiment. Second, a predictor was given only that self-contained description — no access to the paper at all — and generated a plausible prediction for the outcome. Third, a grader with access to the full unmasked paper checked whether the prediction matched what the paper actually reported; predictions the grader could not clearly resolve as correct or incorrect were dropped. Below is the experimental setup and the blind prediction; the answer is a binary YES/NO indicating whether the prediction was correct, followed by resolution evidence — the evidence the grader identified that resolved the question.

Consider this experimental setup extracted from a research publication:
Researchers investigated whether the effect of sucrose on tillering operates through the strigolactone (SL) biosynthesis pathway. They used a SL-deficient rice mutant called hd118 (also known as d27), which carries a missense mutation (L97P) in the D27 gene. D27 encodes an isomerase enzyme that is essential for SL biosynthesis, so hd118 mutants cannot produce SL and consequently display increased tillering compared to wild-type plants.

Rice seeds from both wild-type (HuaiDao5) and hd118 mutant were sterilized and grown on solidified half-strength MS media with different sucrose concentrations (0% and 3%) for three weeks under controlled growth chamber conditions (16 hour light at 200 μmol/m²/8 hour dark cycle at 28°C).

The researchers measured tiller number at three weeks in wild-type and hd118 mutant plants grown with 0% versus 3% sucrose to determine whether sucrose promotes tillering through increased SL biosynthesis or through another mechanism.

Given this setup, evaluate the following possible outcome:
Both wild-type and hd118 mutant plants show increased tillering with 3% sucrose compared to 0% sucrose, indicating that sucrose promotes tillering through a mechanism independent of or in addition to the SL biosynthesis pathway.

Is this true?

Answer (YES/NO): YES